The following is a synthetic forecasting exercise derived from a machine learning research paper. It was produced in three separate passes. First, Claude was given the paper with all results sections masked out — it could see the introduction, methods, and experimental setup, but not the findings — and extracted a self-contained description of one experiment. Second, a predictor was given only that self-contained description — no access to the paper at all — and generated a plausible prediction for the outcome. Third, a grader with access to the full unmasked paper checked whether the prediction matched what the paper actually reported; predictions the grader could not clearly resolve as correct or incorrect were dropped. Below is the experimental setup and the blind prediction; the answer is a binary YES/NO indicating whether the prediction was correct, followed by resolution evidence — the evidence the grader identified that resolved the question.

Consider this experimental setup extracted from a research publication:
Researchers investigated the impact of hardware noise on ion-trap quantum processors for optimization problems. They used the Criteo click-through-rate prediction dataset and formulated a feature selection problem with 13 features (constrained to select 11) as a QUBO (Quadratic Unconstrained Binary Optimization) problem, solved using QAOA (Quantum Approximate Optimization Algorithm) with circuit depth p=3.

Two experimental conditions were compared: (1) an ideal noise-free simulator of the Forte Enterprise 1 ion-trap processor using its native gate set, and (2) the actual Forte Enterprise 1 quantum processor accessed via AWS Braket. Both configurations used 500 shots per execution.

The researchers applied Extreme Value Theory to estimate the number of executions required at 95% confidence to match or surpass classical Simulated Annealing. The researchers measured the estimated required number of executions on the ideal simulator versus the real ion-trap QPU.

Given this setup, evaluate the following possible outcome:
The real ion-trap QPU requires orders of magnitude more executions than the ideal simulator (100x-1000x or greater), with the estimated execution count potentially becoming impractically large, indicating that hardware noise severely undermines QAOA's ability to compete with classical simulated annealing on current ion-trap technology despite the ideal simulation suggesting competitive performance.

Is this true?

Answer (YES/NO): NO